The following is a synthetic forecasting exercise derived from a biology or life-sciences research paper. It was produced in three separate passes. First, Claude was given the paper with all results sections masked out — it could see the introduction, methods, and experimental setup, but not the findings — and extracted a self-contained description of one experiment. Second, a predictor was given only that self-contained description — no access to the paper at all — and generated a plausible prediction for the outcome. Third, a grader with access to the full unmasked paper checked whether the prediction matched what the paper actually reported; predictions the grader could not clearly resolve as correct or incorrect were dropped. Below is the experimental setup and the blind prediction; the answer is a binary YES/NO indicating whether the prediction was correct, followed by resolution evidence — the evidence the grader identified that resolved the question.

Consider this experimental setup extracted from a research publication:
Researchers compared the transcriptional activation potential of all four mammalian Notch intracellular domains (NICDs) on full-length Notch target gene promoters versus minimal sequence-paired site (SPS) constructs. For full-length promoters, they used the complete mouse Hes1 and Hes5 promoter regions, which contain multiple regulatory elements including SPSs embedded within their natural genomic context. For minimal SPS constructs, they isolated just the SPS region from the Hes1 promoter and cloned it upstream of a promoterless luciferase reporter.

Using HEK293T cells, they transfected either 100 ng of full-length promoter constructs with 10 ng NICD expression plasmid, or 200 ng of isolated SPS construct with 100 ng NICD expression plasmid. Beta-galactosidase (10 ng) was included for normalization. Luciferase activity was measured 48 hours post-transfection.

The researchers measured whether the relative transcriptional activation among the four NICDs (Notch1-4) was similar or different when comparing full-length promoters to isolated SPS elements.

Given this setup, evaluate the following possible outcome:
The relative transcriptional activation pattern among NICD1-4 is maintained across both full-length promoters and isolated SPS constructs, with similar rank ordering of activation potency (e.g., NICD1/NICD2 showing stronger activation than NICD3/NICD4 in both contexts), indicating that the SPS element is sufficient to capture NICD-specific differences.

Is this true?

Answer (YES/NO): NO